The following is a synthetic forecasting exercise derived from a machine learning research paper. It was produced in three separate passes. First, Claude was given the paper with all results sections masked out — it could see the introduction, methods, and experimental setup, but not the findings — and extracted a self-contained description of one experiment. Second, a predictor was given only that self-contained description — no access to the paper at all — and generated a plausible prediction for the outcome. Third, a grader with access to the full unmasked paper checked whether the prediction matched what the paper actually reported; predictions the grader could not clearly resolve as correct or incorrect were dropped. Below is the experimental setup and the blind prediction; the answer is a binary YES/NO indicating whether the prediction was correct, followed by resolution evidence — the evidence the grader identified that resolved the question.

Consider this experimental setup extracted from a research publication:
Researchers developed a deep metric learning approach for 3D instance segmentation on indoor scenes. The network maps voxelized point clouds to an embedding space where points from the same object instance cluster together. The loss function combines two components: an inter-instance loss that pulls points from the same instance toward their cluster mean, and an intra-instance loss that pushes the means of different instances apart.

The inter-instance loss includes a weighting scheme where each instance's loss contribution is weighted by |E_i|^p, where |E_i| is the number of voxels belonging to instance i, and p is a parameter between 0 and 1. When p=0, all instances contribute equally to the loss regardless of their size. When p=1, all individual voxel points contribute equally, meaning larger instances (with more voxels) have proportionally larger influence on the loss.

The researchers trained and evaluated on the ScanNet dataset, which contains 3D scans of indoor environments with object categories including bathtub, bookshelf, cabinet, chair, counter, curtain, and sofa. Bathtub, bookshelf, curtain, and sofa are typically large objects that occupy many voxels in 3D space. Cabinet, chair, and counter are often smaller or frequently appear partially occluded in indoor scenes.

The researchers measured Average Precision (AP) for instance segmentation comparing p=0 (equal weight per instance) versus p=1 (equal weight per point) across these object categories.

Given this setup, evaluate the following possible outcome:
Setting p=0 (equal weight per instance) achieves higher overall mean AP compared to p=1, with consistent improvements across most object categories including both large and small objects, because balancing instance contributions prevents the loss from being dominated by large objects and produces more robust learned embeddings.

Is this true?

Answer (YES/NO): NO